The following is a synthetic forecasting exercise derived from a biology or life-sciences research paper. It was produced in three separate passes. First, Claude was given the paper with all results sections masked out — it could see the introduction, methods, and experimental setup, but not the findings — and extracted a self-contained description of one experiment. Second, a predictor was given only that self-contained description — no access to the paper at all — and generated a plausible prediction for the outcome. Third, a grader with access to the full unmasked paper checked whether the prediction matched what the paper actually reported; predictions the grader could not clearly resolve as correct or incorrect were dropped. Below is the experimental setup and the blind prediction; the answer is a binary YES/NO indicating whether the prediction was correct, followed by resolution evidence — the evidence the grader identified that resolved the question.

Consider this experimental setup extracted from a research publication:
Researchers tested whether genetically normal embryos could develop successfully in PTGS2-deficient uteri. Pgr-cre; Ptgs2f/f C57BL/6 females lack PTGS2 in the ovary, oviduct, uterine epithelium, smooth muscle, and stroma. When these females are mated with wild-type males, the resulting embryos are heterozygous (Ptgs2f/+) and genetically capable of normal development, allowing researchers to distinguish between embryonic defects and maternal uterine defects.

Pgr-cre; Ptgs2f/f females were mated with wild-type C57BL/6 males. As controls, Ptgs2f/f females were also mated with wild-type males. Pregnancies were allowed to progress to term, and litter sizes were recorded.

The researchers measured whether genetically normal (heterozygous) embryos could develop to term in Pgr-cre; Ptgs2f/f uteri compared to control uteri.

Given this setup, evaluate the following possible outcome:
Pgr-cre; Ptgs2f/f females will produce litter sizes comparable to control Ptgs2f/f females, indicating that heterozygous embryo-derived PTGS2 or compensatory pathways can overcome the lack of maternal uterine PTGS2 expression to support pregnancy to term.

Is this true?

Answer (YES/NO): NO